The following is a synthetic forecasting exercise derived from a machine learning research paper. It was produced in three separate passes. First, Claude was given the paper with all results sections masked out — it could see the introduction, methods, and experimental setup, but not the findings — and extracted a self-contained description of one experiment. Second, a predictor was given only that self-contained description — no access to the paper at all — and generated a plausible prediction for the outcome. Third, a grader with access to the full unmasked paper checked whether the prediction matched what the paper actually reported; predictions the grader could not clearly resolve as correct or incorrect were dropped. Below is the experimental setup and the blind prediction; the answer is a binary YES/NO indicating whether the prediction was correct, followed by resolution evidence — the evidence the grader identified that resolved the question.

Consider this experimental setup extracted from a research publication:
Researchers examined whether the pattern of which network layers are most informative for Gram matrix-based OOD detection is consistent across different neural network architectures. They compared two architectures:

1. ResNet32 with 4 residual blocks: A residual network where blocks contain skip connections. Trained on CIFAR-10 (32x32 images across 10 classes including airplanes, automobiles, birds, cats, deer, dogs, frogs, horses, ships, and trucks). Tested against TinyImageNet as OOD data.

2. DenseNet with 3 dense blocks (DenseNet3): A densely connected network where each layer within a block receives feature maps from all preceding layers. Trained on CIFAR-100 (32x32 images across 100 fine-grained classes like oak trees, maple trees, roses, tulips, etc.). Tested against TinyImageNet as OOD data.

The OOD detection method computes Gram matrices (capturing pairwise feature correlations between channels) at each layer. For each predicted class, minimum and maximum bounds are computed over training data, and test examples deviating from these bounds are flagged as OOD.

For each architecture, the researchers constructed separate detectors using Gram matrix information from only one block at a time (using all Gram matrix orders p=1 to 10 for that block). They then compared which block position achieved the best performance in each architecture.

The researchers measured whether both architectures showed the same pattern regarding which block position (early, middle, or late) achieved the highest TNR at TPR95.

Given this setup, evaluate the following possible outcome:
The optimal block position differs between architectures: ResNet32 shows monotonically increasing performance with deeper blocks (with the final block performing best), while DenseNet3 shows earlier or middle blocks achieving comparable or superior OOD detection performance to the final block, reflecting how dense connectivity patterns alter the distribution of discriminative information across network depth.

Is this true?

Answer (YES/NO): NO